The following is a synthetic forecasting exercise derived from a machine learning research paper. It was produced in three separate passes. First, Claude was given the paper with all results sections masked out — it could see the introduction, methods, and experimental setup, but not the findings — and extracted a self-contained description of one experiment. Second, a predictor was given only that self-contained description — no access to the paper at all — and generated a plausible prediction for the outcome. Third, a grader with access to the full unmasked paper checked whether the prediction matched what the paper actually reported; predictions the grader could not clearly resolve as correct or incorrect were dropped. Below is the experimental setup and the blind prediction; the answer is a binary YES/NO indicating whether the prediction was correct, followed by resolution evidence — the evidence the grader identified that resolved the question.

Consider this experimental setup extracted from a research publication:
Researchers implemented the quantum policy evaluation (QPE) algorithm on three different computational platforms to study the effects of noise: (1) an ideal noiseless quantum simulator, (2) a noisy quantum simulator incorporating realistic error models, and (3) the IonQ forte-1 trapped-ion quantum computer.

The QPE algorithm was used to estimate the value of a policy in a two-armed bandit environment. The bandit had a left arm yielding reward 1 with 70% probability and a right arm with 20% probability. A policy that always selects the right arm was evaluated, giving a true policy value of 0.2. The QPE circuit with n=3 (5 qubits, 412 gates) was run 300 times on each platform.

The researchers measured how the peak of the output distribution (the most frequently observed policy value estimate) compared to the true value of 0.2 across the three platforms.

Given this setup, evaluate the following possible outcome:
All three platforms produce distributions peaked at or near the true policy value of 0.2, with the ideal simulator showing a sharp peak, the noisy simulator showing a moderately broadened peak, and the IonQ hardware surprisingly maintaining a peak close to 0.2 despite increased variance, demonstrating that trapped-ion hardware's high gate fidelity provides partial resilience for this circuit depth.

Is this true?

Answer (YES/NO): NO